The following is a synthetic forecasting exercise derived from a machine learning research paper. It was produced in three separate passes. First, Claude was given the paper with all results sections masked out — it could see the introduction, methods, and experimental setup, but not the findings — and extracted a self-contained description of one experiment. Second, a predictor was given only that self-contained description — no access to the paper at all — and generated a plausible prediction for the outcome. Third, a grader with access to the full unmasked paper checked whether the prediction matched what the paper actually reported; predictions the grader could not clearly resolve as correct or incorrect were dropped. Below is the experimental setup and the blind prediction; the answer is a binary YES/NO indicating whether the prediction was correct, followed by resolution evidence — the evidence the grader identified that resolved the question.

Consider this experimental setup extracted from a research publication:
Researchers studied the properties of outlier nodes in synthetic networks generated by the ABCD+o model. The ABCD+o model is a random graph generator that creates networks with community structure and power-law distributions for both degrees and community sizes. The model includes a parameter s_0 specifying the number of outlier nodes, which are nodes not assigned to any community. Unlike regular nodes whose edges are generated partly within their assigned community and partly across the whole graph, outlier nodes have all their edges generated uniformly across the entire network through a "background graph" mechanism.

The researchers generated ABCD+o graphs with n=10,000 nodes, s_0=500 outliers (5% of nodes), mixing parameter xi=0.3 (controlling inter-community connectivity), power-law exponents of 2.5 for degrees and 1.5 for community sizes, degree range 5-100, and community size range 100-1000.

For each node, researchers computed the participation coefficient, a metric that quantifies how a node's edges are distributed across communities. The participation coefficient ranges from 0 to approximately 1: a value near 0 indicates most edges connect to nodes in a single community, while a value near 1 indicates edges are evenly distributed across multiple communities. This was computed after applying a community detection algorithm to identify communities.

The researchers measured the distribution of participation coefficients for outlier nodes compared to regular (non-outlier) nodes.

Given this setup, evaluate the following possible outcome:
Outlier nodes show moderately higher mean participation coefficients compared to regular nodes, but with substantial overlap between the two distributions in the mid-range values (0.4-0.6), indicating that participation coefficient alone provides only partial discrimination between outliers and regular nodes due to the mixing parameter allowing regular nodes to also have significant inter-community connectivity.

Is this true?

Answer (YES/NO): NO